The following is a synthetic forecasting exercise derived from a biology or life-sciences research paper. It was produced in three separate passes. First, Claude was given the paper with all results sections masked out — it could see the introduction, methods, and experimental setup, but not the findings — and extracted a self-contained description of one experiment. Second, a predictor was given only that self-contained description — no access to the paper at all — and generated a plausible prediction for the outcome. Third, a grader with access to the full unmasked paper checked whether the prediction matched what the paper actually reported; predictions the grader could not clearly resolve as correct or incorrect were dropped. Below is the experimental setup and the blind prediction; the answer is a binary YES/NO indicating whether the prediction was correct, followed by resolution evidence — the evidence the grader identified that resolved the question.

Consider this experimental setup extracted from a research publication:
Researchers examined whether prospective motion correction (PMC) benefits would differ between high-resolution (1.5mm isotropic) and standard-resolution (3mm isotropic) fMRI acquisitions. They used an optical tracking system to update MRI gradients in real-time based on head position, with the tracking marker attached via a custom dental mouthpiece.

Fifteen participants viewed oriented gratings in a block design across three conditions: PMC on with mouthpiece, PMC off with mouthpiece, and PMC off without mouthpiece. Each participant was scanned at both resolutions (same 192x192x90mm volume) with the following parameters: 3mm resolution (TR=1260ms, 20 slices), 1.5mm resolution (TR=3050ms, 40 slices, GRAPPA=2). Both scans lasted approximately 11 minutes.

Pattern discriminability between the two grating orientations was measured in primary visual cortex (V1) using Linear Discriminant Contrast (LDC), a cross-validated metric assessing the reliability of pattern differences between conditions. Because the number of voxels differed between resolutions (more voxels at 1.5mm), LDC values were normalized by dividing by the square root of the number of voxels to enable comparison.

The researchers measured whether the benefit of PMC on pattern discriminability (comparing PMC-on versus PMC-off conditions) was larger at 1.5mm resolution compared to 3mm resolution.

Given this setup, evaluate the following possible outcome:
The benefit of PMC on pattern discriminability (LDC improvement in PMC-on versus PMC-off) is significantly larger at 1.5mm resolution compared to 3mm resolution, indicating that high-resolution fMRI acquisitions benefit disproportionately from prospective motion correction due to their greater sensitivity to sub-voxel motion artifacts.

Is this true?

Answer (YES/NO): YES